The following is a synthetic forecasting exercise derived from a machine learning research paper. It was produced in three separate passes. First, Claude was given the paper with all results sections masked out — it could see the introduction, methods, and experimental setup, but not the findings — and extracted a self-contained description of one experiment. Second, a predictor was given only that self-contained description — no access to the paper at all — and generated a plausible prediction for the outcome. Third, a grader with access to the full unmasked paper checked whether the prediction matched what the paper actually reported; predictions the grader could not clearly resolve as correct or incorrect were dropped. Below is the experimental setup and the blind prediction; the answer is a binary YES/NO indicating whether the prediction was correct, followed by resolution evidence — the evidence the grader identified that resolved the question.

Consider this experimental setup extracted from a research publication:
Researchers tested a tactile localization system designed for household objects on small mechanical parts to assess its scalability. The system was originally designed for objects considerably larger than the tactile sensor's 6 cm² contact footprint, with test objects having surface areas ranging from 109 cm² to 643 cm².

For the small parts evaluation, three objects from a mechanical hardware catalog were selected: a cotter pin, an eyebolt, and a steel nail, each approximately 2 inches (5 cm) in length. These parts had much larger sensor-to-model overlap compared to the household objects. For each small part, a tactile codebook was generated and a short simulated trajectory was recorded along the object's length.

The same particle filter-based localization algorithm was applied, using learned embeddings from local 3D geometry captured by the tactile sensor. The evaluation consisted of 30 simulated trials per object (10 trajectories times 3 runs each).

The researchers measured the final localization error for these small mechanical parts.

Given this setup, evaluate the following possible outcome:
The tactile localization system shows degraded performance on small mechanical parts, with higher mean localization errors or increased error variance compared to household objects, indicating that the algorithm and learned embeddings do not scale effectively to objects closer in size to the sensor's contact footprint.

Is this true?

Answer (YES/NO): NO